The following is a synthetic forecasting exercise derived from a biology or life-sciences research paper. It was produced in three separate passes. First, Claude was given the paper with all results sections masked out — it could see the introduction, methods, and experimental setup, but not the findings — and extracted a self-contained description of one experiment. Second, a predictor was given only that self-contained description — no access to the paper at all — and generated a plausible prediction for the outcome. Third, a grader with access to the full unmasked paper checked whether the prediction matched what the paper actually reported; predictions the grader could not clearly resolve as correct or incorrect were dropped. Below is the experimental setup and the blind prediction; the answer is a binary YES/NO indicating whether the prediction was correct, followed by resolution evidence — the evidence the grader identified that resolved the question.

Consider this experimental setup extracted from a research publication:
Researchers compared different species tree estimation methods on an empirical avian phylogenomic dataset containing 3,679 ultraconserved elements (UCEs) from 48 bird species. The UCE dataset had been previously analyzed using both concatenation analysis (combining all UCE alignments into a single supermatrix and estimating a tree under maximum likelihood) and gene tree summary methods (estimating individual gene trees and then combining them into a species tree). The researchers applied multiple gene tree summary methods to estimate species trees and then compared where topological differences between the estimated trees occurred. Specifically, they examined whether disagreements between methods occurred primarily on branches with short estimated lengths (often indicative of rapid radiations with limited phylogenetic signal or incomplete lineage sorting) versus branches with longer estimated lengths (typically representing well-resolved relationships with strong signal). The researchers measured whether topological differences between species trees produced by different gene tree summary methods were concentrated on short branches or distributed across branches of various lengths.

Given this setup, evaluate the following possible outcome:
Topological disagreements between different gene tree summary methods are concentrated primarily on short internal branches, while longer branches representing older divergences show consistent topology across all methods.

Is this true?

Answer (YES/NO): YES